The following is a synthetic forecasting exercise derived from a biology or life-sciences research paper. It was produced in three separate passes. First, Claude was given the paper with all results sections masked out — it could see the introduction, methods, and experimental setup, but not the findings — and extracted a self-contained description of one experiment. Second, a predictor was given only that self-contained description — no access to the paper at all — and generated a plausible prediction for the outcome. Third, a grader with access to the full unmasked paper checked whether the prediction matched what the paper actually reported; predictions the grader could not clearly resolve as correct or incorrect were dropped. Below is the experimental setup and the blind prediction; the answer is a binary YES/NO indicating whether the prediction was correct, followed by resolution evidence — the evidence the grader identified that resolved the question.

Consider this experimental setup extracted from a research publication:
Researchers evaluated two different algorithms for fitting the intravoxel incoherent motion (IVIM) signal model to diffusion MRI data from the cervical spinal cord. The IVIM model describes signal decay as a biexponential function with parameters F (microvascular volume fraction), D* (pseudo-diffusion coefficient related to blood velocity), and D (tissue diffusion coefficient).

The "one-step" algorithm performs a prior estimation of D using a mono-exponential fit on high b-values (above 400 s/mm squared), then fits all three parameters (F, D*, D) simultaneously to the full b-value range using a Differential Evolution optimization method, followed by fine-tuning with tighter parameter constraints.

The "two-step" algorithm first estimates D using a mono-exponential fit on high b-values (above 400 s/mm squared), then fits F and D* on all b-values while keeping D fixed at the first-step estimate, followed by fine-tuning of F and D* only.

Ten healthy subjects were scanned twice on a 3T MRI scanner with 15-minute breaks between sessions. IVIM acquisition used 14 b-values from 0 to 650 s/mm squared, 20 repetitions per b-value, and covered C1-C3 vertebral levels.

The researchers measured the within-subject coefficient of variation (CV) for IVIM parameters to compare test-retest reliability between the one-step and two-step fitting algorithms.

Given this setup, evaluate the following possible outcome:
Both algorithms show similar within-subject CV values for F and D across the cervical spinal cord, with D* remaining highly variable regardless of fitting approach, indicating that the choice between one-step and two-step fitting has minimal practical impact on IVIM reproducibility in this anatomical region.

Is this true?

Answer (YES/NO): NO